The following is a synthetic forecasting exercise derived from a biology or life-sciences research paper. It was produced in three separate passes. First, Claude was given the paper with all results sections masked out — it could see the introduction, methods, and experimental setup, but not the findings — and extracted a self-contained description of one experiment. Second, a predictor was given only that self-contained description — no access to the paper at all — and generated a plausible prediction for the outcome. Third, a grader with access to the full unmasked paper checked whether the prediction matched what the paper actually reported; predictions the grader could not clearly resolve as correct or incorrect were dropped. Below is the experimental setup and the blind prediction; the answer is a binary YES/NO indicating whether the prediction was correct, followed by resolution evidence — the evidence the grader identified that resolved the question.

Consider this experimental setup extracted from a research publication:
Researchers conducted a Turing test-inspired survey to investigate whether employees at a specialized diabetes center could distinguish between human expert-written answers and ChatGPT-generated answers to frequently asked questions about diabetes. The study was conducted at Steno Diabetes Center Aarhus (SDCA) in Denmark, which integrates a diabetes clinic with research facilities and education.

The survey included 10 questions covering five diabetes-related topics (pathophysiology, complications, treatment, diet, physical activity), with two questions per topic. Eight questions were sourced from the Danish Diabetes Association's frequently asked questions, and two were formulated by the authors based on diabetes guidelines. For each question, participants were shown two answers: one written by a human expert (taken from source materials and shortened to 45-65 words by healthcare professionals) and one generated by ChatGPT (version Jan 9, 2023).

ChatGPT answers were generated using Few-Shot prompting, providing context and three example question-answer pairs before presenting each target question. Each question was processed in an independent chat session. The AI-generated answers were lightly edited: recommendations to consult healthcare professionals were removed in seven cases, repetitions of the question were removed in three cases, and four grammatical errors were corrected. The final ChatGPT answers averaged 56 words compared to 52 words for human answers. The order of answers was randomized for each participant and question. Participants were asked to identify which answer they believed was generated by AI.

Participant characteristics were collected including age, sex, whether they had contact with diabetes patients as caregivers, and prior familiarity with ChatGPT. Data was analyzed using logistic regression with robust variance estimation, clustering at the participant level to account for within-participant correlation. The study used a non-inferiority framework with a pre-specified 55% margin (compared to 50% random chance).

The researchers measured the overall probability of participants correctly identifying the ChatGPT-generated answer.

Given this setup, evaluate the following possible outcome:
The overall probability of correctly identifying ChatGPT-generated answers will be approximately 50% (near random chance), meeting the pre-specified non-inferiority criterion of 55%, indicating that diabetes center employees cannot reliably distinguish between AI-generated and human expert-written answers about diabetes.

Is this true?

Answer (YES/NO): NO